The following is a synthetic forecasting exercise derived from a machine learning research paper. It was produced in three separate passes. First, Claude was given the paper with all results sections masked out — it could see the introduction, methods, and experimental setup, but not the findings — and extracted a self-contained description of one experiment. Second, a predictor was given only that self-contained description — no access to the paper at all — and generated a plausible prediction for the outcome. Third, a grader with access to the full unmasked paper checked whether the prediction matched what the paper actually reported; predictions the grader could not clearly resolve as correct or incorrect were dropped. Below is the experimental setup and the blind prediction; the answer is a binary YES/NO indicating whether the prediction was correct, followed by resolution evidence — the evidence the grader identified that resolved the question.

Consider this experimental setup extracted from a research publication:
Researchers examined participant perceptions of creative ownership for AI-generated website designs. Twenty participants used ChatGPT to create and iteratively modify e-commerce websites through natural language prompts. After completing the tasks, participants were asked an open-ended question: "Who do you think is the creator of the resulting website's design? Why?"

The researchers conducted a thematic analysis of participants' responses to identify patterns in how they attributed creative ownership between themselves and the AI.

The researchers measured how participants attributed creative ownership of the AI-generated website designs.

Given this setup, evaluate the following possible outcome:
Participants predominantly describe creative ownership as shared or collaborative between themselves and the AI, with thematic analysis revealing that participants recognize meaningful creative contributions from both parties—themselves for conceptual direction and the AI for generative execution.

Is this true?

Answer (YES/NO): NO